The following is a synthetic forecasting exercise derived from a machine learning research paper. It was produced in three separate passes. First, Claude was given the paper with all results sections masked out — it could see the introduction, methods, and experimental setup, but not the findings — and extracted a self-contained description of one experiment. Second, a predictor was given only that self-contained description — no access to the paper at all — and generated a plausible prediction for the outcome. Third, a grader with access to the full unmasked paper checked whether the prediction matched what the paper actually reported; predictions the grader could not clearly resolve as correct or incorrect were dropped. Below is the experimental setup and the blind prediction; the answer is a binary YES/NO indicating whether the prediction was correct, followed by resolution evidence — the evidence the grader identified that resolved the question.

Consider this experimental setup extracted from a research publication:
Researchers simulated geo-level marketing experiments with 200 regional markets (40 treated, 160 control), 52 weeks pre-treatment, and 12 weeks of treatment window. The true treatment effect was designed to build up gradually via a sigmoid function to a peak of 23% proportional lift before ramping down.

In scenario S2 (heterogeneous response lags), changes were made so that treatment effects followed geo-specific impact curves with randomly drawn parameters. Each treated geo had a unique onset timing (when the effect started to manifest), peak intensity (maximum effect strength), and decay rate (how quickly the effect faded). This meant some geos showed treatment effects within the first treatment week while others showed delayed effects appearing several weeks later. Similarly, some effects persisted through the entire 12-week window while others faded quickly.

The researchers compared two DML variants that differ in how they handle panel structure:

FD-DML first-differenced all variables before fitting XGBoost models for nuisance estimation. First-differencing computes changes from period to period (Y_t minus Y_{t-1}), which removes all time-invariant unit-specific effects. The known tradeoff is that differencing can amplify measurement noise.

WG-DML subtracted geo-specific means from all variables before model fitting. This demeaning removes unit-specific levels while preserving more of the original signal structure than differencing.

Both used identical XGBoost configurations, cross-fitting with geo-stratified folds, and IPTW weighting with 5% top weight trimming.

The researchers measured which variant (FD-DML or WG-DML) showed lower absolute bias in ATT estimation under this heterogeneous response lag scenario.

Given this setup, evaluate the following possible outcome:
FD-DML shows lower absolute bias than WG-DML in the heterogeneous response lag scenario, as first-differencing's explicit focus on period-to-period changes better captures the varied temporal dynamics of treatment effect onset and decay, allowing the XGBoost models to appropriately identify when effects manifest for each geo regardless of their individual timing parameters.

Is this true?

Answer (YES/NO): NO